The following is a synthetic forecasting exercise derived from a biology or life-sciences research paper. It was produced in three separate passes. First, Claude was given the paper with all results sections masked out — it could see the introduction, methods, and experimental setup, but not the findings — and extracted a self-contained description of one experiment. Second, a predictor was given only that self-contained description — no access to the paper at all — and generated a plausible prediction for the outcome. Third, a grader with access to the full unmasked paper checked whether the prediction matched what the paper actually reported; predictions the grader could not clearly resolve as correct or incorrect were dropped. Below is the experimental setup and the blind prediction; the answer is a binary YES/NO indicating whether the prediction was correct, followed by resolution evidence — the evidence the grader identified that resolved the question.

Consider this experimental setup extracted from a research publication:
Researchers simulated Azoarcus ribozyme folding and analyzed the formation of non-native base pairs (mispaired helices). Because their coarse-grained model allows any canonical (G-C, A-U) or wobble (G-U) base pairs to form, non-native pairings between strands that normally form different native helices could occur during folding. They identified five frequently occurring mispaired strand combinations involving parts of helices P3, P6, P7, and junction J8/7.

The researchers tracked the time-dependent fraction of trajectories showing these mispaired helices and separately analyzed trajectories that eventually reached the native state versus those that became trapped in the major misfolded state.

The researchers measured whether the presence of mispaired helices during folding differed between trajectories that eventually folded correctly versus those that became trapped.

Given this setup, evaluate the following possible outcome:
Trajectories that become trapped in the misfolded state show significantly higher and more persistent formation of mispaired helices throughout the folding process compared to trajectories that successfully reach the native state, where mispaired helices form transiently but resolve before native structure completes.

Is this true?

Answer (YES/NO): NO